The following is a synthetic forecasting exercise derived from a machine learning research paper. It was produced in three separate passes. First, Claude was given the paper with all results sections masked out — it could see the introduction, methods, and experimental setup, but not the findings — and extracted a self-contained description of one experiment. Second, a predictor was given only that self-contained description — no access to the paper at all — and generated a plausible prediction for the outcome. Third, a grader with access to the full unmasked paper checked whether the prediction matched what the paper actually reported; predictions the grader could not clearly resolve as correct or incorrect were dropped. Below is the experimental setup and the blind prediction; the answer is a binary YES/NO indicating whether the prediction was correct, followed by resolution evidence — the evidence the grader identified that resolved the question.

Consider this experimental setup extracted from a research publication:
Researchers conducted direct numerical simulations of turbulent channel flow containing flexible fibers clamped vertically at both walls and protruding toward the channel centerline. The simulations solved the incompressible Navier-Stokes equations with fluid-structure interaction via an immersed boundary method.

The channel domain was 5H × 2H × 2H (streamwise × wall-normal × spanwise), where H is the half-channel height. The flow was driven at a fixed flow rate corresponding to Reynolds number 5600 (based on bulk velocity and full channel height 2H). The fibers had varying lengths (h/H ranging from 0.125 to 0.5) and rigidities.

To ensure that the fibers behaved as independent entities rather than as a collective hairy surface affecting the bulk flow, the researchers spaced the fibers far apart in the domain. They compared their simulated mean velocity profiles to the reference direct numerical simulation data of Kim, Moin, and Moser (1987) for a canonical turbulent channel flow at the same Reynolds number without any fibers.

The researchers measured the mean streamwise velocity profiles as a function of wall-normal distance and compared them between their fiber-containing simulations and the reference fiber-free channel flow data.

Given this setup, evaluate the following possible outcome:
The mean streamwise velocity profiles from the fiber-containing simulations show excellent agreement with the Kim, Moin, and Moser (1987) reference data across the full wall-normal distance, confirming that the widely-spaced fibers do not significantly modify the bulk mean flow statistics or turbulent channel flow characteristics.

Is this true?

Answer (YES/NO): YES